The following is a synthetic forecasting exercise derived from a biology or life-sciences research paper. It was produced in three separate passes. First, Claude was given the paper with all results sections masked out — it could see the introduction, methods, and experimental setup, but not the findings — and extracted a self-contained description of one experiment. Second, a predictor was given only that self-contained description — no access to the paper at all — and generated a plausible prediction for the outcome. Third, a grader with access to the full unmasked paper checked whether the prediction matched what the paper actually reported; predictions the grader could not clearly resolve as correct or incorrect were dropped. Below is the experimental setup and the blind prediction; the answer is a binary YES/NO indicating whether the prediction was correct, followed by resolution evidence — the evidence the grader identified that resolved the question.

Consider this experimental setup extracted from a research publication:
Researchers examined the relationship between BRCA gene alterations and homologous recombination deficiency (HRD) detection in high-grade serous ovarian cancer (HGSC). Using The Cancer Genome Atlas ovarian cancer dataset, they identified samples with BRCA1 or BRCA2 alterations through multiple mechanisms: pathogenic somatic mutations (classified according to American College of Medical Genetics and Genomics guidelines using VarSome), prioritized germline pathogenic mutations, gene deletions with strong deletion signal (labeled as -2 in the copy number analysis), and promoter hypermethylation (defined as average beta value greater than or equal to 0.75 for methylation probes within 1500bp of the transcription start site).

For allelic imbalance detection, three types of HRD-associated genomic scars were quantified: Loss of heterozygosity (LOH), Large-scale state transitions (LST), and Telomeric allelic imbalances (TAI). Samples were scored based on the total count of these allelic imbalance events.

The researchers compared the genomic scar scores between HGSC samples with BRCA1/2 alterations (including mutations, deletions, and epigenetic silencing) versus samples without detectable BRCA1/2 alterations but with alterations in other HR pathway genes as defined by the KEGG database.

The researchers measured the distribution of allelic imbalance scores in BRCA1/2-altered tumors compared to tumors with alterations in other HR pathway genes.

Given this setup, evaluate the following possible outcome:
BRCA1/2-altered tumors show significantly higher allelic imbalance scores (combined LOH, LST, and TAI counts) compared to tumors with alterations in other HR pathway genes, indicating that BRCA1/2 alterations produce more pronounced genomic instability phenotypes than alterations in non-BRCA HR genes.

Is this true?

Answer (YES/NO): NO